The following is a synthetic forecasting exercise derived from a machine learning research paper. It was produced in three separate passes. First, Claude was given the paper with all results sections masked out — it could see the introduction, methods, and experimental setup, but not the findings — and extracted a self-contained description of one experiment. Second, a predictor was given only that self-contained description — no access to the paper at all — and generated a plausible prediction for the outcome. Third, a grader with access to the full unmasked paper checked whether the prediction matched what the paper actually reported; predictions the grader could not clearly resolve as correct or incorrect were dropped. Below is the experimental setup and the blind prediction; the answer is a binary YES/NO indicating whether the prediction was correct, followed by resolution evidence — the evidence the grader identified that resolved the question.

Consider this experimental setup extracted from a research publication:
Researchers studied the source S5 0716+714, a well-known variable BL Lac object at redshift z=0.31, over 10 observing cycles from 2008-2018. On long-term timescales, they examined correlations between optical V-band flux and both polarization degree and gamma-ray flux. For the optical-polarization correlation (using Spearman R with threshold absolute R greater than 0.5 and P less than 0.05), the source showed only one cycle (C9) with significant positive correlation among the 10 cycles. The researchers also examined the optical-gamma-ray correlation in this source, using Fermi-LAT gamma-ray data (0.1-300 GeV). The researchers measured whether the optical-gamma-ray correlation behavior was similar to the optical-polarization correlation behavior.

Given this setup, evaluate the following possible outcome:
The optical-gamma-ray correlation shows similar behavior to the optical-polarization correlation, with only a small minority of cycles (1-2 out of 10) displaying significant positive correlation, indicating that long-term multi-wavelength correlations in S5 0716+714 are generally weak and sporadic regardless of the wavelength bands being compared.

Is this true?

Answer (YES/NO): YES